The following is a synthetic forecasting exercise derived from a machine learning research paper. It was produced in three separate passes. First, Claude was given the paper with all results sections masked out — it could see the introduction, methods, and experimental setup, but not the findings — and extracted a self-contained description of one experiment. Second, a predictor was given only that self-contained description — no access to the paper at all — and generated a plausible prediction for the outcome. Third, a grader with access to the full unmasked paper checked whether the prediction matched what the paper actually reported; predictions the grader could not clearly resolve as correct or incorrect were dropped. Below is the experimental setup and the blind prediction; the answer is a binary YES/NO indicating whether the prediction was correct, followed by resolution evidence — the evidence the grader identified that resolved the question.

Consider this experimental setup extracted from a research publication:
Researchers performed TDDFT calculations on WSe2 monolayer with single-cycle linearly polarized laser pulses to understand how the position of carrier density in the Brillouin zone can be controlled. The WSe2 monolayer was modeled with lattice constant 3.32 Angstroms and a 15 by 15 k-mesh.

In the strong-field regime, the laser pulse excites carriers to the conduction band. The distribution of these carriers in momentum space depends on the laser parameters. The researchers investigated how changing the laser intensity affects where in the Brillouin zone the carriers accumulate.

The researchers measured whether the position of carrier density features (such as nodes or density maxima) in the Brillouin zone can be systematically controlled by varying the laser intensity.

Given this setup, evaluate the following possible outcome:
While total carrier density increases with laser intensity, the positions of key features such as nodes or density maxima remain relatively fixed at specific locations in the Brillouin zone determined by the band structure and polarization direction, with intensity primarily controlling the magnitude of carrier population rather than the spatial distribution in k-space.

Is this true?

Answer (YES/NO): NO